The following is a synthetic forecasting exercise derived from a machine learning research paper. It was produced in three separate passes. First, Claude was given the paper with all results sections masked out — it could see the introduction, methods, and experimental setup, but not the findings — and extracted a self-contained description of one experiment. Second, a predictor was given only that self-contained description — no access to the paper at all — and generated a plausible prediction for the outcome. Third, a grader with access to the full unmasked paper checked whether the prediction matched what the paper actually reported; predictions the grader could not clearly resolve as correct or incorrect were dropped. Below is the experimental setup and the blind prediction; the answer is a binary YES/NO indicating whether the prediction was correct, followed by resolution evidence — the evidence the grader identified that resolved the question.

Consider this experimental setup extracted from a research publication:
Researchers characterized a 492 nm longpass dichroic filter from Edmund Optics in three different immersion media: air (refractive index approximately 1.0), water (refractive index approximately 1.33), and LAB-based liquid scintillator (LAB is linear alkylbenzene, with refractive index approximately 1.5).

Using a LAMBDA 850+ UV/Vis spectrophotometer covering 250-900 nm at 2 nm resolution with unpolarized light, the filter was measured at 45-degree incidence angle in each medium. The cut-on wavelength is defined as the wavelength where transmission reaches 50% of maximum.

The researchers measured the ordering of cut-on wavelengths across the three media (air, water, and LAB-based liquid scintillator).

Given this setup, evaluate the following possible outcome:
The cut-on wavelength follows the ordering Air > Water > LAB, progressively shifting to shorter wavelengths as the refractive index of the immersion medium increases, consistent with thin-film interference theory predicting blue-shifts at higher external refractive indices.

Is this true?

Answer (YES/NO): YES